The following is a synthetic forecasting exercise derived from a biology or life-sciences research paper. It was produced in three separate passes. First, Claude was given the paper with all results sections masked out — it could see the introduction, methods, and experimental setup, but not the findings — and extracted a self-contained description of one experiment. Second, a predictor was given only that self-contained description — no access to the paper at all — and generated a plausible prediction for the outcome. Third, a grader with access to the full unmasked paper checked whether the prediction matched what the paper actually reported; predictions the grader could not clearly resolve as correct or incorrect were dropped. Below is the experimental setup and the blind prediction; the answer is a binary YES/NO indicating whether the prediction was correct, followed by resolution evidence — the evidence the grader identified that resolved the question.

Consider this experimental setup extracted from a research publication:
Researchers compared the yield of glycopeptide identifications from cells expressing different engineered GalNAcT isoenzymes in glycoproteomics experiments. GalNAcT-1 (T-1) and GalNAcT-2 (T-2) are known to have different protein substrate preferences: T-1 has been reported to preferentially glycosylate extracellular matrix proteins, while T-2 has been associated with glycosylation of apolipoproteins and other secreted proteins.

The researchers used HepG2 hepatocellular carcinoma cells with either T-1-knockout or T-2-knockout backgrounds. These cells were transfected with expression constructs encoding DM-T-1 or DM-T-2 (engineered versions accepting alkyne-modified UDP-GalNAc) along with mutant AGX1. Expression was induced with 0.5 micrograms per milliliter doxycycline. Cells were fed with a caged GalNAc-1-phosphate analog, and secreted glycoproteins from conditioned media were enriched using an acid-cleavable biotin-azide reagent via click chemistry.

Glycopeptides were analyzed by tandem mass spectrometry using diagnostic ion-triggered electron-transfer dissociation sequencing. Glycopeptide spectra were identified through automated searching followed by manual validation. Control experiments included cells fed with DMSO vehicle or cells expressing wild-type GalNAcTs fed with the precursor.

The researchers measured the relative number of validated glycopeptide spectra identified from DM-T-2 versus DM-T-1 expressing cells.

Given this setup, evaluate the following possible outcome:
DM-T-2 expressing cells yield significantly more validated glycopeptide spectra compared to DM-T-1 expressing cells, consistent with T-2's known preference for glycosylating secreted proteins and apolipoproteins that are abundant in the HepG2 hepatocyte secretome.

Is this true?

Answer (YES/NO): YES